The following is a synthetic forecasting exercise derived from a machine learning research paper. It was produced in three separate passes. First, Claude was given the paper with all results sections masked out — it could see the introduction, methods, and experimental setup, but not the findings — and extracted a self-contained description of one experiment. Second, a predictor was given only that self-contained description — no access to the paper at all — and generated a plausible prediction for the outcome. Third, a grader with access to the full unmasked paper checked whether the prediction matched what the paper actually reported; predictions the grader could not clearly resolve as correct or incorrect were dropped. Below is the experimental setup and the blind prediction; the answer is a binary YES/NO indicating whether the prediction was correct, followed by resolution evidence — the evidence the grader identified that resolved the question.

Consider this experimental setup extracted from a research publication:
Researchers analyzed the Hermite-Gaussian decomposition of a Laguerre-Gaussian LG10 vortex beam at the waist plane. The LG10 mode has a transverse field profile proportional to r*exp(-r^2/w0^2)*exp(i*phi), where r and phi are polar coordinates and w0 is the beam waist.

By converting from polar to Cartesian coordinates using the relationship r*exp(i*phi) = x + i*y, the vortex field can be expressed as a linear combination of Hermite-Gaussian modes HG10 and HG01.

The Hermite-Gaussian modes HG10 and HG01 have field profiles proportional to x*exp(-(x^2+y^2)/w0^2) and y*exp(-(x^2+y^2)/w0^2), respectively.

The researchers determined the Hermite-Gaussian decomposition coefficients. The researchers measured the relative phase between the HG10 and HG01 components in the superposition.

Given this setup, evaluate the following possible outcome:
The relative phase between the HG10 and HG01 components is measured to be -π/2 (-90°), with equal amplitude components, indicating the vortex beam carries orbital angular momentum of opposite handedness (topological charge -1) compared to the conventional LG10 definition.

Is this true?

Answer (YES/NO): NO